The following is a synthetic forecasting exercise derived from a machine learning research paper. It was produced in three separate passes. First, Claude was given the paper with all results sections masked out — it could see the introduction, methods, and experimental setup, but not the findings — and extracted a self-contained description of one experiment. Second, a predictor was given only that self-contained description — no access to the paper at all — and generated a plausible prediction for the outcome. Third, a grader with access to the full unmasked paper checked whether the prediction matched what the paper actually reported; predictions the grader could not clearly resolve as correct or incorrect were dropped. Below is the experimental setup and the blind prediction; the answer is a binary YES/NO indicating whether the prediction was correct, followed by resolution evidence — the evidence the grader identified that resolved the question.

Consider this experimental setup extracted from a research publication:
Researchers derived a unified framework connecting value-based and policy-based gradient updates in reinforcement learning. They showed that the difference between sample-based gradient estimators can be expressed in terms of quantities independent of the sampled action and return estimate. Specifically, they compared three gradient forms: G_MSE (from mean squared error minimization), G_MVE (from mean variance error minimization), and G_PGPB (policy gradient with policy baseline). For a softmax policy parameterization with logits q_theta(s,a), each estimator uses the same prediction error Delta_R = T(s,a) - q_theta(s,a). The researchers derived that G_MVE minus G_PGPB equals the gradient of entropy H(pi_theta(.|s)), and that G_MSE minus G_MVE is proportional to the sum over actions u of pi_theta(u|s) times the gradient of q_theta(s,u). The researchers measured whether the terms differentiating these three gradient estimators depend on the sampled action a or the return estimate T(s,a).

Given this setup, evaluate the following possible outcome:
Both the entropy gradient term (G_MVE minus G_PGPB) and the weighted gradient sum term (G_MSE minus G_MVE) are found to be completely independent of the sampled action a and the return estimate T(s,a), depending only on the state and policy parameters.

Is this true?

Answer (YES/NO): YES